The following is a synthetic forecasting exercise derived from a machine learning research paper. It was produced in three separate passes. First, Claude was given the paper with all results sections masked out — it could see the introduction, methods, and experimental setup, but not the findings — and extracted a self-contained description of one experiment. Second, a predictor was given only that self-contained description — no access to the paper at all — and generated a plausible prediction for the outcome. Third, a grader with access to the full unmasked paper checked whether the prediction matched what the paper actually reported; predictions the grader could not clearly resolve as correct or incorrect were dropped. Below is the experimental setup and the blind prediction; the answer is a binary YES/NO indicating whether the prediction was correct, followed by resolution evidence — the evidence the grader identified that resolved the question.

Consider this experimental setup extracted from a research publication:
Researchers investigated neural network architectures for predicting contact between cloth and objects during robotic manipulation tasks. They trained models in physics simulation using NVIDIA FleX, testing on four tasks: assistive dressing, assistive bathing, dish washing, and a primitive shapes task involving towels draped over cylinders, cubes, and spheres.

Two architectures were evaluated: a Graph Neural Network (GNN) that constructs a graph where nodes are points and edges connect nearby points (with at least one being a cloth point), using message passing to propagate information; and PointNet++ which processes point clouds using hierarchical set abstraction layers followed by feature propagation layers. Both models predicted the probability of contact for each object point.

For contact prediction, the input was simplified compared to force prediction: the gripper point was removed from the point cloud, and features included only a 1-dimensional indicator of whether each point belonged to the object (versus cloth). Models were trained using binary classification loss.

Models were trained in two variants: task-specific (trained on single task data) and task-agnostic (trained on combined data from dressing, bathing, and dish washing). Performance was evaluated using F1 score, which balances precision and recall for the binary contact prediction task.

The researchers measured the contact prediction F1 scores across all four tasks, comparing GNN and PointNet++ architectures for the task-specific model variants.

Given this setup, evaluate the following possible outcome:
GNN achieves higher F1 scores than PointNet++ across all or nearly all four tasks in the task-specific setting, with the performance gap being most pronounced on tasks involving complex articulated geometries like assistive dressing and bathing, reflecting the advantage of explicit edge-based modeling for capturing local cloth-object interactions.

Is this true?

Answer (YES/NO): NO